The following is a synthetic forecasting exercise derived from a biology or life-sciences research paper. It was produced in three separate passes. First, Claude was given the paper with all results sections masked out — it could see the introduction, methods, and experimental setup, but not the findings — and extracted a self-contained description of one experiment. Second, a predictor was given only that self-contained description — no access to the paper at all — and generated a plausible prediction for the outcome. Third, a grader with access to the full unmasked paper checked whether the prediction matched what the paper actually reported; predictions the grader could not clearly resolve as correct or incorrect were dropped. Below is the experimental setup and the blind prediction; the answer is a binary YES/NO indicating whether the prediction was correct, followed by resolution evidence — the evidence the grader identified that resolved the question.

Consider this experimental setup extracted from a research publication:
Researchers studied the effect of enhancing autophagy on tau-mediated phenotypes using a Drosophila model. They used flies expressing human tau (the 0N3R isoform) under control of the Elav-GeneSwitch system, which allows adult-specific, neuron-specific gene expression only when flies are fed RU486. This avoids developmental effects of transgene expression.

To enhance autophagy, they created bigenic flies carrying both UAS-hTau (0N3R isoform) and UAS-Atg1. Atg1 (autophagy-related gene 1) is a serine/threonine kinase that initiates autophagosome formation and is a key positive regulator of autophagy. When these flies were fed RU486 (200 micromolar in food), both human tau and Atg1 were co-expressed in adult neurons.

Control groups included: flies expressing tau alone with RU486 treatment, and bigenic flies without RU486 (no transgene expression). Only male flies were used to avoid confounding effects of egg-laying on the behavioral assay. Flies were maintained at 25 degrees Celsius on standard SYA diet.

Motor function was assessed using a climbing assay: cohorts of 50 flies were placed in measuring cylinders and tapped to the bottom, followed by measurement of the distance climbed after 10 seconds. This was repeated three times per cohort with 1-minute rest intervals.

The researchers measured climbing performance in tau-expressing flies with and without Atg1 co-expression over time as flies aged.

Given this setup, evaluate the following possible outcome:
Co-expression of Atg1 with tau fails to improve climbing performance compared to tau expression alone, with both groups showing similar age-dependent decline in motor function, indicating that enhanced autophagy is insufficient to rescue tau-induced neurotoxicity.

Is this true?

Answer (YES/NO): NO